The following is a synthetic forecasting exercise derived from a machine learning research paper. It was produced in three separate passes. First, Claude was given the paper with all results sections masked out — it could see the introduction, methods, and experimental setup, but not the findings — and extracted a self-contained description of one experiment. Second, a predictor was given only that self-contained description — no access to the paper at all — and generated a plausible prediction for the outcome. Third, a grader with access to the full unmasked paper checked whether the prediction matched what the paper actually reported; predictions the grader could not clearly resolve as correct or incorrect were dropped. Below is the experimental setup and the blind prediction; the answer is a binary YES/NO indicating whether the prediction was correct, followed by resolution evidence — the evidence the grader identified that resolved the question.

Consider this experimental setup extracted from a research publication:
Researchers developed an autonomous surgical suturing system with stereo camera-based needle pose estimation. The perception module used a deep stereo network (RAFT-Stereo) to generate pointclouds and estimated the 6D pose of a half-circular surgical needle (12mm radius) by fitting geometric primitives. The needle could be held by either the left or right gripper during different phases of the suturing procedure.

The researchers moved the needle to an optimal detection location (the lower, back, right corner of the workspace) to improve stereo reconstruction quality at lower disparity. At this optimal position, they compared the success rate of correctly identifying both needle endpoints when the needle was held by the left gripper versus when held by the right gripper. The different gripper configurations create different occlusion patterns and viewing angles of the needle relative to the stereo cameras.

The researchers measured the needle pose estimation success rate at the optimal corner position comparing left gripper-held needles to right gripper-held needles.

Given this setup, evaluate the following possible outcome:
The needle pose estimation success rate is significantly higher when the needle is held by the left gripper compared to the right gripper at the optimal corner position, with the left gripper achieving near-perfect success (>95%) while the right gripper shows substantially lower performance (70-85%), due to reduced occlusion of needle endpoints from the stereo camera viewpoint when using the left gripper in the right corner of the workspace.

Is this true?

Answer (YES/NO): NO